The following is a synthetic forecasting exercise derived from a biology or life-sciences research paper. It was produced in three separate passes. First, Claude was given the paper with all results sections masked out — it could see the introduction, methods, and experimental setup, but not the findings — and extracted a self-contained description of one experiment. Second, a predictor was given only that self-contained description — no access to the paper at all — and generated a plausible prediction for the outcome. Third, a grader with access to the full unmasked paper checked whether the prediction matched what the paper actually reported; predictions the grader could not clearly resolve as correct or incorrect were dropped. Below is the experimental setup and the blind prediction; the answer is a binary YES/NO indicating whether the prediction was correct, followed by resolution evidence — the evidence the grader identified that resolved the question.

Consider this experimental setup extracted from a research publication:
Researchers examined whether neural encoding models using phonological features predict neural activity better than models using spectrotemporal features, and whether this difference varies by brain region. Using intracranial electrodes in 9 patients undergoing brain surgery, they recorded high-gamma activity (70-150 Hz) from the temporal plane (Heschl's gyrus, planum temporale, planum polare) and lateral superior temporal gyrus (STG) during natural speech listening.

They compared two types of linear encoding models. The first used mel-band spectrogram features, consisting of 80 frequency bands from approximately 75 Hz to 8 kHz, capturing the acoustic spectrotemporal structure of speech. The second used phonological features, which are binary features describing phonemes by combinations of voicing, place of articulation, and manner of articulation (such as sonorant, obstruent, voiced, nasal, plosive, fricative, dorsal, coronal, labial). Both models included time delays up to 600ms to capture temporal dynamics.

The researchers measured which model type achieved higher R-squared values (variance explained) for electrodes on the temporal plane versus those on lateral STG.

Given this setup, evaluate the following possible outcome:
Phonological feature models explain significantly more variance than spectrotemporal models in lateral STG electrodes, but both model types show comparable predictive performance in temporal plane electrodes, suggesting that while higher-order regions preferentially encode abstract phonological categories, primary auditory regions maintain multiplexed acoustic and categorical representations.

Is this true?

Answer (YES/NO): NO